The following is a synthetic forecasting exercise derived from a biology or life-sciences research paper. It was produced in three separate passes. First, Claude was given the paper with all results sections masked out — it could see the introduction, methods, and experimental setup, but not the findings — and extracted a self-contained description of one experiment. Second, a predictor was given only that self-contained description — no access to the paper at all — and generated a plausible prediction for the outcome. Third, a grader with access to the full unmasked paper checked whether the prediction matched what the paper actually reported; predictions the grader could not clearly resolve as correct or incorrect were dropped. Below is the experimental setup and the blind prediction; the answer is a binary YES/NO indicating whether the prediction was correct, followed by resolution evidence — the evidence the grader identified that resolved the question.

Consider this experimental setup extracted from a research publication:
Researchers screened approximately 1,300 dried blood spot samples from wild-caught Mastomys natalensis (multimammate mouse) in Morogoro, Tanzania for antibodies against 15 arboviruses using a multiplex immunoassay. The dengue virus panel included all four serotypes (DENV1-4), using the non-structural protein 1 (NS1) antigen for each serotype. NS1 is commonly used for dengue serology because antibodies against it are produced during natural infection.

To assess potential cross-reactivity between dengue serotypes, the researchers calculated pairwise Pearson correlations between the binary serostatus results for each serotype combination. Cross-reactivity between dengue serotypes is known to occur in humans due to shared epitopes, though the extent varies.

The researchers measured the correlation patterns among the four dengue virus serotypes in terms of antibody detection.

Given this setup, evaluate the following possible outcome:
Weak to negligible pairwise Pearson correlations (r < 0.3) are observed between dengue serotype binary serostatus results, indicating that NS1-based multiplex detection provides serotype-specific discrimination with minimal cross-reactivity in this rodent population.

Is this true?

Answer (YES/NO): NO